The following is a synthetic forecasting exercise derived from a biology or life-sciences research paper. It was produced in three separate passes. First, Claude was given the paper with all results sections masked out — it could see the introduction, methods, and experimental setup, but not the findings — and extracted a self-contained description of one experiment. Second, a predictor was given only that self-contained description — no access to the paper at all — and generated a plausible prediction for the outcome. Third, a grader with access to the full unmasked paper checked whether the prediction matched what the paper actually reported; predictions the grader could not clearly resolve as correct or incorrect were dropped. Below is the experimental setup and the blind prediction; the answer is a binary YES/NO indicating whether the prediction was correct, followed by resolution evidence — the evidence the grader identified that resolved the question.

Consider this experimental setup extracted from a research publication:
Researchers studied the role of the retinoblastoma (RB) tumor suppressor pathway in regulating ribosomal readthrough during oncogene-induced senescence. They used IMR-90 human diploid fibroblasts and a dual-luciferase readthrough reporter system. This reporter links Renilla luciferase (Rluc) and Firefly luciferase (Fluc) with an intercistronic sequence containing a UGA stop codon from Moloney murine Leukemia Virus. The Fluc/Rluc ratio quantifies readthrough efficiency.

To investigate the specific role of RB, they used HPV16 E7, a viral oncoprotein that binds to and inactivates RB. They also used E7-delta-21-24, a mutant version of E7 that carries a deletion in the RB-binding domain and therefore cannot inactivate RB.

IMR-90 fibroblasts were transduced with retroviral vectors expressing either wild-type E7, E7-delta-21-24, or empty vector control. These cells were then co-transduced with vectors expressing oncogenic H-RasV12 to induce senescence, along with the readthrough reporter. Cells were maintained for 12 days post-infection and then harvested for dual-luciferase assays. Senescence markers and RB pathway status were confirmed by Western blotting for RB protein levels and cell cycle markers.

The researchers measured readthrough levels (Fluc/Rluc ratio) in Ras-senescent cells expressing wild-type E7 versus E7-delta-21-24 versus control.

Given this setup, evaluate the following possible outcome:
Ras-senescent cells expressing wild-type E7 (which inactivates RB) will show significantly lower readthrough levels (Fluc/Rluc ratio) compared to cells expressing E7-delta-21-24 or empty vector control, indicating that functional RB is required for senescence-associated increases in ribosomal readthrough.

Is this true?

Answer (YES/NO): NO